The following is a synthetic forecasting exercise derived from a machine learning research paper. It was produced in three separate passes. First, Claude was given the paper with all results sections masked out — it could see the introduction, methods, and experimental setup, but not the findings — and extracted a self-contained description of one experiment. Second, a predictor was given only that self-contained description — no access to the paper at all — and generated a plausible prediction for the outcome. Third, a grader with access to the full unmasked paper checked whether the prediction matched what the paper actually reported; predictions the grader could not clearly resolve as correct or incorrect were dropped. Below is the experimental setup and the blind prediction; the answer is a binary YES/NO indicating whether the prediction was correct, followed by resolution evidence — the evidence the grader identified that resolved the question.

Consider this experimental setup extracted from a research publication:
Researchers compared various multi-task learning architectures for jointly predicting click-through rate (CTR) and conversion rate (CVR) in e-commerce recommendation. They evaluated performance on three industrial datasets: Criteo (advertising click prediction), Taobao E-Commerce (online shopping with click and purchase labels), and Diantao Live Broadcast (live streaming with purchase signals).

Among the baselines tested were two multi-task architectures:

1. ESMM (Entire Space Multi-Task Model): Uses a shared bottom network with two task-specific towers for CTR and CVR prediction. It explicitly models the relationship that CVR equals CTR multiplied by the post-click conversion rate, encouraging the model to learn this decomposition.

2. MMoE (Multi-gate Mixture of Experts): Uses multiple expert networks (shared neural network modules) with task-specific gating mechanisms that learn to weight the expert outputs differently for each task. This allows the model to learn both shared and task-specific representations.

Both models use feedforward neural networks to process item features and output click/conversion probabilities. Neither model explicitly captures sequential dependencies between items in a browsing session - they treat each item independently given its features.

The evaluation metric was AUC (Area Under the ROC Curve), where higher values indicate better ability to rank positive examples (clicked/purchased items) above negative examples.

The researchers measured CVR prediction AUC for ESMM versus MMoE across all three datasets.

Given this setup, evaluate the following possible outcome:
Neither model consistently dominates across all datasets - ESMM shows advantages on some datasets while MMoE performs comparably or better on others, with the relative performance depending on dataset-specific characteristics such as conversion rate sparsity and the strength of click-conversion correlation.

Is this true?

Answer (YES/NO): NO